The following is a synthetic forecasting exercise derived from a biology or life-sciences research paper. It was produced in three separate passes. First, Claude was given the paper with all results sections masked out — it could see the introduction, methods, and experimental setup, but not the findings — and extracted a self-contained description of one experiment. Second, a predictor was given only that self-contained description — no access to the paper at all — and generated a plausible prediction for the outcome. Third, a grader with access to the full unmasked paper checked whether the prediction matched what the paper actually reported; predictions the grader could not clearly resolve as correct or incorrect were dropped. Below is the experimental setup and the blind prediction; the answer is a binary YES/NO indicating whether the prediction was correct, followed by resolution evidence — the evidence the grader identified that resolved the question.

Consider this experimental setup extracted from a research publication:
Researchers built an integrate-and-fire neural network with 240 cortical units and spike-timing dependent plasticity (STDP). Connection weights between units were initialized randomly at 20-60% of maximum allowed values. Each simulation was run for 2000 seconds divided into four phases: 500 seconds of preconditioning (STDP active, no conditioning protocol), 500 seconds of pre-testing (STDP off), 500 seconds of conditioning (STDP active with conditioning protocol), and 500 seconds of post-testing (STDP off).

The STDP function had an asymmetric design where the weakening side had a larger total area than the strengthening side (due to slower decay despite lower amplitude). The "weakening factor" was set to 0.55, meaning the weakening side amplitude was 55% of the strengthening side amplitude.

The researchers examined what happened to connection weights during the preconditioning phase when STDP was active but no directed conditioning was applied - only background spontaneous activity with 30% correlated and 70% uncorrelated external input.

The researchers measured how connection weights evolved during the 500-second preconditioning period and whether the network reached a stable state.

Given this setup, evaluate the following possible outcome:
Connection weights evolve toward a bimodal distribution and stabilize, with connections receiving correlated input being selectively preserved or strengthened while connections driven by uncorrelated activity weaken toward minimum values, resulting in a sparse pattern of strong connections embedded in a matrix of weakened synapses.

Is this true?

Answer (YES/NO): NO